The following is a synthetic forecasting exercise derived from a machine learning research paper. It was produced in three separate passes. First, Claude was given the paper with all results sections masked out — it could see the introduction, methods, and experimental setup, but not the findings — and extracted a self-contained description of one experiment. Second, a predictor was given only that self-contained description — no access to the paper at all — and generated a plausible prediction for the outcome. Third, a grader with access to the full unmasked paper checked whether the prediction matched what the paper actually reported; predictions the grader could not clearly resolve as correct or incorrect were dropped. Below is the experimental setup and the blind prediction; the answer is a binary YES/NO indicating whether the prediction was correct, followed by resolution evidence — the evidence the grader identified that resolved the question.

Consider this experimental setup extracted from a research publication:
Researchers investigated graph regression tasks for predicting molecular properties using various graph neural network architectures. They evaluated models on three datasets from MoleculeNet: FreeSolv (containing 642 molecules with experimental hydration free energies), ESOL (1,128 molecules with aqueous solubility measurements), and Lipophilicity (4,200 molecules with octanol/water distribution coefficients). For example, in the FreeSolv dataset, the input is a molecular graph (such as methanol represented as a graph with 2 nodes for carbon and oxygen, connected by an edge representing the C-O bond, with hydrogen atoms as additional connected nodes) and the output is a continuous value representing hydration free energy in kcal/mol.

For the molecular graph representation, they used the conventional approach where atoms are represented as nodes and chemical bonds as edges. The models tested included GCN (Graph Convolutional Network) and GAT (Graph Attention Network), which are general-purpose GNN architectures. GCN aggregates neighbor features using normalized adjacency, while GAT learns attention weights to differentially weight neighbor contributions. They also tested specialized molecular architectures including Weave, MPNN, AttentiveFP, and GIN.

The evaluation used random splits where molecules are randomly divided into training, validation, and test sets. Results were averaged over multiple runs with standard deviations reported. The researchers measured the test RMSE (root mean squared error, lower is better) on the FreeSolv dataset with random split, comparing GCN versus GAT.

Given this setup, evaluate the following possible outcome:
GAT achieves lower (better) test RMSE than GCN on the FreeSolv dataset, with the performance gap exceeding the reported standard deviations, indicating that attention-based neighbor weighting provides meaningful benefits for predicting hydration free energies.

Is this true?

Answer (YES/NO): NO